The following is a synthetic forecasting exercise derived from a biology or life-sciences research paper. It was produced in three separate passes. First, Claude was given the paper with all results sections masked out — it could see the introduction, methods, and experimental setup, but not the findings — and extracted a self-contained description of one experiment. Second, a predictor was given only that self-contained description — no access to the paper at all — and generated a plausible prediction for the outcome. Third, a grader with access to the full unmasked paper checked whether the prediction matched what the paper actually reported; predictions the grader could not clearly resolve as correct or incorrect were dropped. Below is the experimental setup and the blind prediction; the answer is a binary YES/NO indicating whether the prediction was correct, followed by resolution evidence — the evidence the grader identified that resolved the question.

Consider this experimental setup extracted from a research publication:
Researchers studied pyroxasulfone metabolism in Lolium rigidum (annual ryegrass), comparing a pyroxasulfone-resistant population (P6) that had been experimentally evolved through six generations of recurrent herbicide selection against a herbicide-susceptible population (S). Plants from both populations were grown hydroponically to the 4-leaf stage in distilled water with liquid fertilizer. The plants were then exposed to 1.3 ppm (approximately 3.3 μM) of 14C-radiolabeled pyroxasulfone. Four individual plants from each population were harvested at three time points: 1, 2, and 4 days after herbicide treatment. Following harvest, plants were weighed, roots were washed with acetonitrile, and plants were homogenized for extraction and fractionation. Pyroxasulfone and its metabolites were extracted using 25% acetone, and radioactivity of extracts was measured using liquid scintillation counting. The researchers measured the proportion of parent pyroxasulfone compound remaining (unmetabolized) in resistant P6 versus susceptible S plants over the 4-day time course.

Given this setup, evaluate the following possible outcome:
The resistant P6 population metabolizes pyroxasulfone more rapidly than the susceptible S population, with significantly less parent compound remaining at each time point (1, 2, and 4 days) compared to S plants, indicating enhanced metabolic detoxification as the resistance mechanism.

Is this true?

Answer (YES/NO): YES